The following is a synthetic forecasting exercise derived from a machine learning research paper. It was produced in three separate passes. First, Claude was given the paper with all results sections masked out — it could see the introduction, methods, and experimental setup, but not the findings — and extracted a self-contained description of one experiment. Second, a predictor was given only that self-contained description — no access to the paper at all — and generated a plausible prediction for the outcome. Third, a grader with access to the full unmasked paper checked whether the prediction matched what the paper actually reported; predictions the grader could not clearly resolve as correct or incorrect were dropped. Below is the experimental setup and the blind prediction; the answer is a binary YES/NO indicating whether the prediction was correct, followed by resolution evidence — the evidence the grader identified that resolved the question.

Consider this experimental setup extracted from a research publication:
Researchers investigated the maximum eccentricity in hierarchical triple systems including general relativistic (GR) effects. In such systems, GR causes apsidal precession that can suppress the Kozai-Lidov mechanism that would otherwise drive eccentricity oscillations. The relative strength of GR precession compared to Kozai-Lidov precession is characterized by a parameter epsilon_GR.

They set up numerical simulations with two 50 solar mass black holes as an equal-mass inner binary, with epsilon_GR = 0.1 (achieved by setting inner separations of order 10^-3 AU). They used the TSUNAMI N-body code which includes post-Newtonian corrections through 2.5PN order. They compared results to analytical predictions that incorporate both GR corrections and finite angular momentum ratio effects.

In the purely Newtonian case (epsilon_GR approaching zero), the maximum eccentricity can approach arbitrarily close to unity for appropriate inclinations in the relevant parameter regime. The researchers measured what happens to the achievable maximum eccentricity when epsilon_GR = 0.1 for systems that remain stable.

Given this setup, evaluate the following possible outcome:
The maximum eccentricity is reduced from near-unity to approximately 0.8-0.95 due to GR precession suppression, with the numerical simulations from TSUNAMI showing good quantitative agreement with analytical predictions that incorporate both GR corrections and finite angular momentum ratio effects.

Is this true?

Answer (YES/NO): NO